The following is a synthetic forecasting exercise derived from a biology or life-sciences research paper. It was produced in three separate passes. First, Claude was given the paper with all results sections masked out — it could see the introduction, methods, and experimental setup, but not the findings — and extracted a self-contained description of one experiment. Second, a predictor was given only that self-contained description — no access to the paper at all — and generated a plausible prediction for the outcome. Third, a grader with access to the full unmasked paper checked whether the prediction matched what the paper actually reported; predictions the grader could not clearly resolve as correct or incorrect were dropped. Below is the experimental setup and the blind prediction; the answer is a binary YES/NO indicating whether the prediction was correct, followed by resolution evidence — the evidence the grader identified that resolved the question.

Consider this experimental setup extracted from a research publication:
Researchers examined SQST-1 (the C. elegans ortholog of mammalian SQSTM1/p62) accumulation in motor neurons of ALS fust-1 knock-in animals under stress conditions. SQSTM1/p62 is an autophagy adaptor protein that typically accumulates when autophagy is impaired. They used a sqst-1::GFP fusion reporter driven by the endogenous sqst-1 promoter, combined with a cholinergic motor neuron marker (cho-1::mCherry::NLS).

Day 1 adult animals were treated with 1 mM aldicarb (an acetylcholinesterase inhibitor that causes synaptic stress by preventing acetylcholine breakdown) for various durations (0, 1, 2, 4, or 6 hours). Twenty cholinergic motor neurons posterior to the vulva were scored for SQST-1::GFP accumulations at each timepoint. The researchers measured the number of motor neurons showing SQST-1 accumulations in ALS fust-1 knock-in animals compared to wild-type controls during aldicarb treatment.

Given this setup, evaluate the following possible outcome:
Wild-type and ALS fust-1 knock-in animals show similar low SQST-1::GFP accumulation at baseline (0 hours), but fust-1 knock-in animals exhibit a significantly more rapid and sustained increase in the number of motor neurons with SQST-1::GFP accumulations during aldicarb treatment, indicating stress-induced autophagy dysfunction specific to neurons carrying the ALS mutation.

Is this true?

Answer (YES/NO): YES